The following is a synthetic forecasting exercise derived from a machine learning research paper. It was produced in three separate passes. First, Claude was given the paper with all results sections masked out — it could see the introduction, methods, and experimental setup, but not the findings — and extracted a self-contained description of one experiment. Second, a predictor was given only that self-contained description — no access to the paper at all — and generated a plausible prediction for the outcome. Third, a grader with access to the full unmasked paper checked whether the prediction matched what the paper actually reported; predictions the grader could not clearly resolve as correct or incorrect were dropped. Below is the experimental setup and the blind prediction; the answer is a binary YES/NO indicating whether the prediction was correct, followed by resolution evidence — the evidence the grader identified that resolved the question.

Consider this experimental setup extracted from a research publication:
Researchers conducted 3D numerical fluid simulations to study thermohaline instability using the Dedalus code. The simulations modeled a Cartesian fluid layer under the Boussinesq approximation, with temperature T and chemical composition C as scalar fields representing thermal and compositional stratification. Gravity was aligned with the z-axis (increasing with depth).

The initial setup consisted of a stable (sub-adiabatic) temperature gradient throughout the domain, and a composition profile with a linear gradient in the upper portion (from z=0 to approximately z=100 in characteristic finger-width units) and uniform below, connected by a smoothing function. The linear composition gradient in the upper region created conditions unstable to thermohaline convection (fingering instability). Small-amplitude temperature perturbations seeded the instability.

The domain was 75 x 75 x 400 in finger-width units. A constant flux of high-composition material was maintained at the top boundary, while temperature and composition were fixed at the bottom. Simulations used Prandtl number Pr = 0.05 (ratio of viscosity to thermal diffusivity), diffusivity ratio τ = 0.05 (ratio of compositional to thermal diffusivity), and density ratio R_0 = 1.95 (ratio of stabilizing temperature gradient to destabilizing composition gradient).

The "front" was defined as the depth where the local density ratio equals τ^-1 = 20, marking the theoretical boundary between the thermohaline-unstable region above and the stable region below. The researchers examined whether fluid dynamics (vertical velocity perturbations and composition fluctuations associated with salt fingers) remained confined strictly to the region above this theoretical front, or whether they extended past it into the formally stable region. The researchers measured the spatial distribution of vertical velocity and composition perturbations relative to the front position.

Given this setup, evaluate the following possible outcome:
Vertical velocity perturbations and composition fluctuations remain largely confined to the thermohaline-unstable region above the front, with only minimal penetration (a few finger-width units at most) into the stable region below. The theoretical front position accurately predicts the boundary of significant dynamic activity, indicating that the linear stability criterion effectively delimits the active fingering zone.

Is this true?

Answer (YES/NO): NO